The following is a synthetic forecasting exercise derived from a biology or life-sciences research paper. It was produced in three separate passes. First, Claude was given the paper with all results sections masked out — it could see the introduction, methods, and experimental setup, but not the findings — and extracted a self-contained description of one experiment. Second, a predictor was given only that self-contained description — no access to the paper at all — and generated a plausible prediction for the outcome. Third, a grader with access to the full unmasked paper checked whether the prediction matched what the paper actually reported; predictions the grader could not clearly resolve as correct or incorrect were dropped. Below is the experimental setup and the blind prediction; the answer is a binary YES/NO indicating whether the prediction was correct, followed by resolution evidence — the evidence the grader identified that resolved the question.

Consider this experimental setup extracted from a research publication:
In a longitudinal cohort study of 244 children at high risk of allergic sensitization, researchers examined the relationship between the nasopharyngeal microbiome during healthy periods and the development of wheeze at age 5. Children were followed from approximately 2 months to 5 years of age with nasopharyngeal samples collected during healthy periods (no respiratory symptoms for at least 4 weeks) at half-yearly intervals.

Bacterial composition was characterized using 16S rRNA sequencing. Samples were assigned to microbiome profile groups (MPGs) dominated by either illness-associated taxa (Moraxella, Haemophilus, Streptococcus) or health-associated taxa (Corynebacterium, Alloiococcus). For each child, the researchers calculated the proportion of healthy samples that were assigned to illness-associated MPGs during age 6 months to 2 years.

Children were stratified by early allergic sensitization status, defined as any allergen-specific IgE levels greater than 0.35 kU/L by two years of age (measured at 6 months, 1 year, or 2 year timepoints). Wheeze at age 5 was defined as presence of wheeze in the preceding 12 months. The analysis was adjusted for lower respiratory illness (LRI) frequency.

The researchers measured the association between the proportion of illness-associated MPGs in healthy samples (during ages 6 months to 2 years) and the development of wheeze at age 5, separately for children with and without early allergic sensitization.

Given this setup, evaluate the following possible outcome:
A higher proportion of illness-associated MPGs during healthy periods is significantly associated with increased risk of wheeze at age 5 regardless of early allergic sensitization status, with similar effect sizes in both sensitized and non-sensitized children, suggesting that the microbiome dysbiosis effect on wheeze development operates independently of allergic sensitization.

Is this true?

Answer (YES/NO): NO